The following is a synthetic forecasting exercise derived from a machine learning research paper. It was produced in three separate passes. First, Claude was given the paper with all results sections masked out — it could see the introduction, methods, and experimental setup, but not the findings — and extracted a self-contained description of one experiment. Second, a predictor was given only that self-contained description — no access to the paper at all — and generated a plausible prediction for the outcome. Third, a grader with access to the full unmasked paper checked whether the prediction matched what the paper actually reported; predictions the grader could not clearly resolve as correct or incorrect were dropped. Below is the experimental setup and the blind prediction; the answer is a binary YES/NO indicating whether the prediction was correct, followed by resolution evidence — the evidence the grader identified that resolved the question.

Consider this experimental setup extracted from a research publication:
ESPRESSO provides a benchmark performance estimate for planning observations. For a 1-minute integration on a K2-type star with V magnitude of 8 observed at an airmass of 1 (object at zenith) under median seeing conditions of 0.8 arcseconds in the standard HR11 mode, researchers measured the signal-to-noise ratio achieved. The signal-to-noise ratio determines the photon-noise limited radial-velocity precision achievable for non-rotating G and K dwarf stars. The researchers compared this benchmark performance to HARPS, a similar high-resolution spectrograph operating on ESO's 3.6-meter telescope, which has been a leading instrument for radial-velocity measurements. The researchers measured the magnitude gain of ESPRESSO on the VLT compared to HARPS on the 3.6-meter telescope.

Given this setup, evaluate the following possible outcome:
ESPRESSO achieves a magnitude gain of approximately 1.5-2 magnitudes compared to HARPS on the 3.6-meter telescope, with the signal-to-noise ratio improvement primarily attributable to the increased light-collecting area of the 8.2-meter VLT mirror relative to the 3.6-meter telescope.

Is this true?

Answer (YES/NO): NO